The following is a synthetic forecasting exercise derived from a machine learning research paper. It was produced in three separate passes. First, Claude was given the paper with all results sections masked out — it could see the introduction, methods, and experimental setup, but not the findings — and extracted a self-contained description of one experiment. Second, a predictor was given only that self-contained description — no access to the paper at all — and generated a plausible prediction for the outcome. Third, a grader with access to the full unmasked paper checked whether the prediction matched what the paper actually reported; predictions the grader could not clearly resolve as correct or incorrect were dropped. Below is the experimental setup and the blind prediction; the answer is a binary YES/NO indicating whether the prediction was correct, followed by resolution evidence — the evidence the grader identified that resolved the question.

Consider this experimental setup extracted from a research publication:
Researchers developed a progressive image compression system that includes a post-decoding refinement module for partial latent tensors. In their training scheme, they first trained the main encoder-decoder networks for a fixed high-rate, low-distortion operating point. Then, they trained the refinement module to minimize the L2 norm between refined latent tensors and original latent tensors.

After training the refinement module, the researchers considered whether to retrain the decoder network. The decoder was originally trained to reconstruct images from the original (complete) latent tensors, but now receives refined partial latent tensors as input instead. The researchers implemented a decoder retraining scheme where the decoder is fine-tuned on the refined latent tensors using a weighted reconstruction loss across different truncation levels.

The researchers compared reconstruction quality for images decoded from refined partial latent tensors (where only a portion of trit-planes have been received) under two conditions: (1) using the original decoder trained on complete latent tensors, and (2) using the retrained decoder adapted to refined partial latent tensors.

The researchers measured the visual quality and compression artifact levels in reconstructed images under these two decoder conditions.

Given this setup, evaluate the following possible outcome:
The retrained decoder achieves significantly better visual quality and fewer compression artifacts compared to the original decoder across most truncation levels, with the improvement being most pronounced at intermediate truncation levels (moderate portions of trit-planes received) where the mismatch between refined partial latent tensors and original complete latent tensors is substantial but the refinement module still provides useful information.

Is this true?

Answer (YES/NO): NO